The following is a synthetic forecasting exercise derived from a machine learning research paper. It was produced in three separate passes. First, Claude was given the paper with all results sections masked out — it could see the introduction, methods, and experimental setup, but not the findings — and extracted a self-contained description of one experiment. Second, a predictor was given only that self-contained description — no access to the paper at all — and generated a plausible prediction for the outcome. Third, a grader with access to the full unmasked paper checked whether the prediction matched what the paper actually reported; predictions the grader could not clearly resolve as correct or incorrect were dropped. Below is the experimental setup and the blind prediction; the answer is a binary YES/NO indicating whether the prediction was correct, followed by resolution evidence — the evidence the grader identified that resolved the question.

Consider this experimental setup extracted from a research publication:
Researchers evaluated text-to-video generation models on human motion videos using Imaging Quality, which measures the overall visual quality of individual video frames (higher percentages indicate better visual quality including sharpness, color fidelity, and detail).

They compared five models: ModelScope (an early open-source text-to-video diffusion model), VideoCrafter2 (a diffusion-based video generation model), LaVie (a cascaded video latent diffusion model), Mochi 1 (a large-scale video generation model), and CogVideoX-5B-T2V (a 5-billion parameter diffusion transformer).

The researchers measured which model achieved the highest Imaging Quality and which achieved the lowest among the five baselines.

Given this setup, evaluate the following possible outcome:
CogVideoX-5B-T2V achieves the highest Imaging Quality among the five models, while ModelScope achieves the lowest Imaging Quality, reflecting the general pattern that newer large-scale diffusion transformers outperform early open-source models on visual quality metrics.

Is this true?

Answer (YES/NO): NO